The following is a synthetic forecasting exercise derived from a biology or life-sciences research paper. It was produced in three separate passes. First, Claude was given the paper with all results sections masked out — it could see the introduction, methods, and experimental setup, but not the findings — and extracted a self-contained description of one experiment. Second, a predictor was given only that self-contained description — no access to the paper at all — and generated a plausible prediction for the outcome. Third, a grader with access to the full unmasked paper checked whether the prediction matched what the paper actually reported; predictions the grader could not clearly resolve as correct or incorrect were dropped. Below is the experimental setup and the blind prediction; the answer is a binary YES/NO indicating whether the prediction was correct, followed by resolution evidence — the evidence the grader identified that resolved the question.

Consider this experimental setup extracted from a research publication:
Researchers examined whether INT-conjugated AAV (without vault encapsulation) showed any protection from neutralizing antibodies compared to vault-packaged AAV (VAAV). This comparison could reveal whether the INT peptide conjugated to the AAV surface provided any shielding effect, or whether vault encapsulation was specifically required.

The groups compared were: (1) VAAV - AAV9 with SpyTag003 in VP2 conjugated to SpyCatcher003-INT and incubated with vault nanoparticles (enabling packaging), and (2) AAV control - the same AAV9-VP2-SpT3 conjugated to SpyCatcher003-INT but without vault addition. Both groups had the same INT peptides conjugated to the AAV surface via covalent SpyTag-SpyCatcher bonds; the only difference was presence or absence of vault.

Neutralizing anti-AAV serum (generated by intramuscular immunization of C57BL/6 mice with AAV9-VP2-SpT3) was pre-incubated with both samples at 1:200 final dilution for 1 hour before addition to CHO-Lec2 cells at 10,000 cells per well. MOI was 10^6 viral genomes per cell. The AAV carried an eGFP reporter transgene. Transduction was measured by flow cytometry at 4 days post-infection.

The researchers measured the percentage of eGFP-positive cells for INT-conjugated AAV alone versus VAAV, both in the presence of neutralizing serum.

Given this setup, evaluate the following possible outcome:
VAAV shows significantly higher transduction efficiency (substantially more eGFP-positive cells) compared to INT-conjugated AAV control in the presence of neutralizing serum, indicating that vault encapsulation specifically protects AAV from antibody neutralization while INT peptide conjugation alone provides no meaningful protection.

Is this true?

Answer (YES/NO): YES